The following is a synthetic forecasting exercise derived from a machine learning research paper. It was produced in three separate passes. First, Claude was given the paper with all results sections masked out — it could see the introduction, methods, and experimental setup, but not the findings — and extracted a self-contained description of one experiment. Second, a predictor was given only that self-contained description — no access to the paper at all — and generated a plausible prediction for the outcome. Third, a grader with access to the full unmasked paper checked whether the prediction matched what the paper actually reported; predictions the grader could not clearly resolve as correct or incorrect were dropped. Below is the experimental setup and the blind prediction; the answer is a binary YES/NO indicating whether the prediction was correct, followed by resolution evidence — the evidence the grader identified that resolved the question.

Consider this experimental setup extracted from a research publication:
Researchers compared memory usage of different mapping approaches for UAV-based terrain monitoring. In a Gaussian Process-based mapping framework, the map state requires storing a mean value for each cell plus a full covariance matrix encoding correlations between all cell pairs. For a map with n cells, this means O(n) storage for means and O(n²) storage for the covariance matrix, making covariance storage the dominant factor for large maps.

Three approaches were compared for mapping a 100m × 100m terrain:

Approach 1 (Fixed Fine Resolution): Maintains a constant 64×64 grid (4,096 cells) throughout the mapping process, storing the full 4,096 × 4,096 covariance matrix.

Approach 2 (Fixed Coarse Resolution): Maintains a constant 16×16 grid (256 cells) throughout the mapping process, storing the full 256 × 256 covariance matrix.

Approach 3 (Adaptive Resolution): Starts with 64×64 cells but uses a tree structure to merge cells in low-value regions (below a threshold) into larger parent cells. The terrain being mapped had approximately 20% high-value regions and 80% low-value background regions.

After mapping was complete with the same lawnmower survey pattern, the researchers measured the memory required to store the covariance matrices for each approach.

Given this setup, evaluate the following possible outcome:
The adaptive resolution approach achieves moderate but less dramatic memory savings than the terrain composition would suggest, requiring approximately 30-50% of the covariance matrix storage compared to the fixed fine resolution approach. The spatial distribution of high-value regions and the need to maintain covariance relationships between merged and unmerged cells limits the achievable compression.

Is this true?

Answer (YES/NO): NO